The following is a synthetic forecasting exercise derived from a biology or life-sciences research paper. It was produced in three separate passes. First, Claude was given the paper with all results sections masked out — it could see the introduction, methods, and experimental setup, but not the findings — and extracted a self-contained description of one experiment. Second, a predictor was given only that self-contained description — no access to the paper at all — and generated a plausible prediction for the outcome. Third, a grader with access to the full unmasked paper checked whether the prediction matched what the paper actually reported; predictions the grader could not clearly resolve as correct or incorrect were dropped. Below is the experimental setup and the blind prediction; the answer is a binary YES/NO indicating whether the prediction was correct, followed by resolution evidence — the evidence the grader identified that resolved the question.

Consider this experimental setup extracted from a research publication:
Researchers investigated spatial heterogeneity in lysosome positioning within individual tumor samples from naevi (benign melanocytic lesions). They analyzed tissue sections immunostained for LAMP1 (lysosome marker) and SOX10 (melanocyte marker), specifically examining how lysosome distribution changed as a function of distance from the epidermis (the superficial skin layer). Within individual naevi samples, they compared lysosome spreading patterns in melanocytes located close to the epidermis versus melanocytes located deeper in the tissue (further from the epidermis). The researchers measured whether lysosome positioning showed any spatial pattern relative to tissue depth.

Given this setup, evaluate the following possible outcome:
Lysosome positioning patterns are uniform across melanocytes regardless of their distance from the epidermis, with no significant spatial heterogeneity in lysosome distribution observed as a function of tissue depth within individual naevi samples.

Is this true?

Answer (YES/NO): NO